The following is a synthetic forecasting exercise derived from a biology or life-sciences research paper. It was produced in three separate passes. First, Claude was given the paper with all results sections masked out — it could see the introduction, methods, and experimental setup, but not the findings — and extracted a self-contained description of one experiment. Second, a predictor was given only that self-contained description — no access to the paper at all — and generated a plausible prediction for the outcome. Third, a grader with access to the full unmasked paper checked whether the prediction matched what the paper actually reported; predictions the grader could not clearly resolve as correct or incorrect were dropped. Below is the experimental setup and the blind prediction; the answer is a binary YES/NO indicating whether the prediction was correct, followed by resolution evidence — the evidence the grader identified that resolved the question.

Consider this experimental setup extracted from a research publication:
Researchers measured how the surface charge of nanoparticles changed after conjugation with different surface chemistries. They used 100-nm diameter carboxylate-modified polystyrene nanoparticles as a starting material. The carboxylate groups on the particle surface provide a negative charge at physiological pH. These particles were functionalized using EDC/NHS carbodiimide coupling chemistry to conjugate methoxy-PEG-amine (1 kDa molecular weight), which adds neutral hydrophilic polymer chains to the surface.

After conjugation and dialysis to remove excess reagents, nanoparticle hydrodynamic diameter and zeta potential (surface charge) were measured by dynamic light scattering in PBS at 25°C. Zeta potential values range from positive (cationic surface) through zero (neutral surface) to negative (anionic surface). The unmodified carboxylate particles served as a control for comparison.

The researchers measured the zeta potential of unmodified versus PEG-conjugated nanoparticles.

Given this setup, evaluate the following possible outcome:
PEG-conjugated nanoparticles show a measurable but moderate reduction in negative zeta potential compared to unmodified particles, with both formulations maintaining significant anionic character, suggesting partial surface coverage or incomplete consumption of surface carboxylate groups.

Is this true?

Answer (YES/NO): NO